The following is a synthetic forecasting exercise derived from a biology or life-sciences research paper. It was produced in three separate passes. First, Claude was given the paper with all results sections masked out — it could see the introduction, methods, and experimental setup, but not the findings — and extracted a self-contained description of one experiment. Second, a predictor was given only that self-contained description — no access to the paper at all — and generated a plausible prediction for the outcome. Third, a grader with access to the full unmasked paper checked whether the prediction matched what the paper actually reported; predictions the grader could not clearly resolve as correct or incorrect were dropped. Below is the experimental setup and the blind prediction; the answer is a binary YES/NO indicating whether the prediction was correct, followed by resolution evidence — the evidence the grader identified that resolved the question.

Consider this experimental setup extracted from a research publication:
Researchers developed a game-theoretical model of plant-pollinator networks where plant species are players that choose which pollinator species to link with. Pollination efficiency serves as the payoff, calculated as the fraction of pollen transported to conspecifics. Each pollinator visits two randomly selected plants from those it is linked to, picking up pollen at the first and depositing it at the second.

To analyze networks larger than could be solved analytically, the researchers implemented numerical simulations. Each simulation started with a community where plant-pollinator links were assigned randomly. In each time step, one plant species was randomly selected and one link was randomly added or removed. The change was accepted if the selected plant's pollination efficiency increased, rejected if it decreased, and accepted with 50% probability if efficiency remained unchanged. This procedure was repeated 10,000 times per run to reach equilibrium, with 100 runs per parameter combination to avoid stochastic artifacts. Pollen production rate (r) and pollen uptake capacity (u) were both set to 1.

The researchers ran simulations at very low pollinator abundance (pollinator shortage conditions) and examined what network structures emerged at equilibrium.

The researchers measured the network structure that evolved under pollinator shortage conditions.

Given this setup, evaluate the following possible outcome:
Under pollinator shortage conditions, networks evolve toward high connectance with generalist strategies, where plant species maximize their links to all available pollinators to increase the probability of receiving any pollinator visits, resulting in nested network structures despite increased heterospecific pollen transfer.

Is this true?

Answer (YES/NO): NO